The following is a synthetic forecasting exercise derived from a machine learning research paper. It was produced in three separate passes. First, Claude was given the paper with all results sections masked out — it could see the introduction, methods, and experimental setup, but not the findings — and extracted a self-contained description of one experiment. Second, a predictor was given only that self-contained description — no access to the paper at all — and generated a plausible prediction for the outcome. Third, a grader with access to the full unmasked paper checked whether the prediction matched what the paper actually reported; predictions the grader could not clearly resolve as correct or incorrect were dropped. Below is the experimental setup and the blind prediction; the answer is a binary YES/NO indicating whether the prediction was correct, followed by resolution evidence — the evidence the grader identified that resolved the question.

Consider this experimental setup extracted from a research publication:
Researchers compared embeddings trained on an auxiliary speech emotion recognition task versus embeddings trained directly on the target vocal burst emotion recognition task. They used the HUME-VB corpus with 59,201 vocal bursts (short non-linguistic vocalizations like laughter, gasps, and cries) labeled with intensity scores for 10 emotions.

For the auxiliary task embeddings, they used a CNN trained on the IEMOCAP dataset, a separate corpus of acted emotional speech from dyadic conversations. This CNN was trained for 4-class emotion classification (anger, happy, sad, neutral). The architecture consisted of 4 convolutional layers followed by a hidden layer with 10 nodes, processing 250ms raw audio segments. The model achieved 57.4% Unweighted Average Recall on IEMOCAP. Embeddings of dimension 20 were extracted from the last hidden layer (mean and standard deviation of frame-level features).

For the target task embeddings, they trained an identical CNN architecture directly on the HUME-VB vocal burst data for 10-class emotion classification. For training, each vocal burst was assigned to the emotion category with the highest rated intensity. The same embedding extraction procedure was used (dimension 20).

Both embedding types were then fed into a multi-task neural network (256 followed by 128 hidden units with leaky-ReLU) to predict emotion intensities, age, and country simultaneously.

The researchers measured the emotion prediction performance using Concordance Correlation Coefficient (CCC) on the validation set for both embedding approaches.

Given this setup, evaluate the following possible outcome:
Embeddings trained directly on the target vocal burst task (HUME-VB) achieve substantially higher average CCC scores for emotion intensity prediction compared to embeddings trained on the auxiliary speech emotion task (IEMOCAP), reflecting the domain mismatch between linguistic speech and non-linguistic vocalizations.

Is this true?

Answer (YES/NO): YES